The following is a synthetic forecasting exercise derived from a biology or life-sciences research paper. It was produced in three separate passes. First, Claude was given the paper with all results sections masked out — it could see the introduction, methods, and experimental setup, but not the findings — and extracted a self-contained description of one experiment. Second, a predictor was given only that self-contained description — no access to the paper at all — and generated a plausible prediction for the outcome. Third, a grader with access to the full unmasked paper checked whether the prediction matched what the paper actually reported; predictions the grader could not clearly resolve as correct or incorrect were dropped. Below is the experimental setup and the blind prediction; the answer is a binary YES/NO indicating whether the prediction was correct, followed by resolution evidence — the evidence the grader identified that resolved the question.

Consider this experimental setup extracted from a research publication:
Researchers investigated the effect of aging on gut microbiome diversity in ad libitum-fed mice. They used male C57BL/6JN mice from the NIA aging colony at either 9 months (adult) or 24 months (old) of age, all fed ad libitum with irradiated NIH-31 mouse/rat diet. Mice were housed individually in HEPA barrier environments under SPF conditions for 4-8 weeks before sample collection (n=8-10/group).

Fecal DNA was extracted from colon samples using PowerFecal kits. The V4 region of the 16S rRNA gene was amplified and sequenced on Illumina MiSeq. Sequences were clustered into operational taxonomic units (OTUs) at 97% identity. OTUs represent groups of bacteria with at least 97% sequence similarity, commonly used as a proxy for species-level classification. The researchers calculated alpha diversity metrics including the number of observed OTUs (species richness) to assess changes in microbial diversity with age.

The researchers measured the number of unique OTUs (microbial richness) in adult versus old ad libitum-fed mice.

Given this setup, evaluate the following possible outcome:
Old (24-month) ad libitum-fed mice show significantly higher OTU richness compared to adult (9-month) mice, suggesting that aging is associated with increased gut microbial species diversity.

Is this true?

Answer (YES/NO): NO